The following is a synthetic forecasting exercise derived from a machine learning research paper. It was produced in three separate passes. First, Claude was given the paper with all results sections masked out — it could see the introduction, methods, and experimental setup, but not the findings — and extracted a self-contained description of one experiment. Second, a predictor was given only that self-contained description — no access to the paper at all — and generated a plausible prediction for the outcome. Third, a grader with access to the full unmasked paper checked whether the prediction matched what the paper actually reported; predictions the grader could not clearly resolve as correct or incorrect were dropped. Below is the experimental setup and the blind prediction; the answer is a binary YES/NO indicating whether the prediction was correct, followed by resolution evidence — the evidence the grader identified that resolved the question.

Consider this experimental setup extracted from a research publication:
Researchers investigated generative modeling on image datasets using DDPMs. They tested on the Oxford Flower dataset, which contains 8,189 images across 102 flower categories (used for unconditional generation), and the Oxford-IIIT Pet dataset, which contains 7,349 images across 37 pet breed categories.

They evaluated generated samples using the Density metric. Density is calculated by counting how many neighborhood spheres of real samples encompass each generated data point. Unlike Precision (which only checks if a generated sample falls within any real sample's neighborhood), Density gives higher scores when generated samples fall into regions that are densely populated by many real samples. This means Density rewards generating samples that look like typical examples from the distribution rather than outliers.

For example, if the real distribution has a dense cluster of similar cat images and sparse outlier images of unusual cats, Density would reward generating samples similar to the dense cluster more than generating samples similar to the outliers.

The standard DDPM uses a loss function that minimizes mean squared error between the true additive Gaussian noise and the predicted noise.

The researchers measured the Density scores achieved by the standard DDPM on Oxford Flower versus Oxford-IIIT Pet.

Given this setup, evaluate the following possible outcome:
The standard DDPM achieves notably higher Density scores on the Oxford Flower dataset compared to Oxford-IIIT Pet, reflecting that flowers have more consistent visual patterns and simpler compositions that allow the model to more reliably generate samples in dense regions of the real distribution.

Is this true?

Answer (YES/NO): NO